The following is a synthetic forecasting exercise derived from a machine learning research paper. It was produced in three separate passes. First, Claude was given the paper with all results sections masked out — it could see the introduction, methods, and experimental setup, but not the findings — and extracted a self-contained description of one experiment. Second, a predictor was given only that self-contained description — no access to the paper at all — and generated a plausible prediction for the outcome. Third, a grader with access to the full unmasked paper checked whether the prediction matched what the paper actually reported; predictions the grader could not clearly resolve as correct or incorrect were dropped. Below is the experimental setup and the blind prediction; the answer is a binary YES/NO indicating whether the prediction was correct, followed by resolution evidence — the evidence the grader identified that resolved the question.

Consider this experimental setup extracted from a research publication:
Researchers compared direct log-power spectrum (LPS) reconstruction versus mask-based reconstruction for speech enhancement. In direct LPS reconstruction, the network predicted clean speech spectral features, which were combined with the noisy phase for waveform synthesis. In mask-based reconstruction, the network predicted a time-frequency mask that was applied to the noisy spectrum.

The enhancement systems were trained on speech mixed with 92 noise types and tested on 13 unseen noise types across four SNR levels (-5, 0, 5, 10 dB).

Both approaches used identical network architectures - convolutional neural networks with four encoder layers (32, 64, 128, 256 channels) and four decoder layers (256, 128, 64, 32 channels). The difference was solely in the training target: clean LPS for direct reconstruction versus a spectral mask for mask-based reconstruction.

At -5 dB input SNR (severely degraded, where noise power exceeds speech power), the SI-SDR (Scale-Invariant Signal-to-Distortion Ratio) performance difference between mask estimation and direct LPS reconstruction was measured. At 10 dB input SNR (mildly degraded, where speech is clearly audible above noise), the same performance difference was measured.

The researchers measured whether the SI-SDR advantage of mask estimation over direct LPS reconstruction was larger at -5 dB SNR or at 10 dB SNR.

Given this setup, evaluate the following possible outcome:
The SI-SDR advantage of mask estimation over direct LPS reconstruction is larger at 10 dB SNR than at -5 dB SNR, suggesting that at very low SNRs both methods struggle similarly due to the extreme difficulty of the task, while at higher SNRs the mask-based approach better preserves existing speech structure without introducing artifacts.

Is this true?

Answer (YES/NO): YES